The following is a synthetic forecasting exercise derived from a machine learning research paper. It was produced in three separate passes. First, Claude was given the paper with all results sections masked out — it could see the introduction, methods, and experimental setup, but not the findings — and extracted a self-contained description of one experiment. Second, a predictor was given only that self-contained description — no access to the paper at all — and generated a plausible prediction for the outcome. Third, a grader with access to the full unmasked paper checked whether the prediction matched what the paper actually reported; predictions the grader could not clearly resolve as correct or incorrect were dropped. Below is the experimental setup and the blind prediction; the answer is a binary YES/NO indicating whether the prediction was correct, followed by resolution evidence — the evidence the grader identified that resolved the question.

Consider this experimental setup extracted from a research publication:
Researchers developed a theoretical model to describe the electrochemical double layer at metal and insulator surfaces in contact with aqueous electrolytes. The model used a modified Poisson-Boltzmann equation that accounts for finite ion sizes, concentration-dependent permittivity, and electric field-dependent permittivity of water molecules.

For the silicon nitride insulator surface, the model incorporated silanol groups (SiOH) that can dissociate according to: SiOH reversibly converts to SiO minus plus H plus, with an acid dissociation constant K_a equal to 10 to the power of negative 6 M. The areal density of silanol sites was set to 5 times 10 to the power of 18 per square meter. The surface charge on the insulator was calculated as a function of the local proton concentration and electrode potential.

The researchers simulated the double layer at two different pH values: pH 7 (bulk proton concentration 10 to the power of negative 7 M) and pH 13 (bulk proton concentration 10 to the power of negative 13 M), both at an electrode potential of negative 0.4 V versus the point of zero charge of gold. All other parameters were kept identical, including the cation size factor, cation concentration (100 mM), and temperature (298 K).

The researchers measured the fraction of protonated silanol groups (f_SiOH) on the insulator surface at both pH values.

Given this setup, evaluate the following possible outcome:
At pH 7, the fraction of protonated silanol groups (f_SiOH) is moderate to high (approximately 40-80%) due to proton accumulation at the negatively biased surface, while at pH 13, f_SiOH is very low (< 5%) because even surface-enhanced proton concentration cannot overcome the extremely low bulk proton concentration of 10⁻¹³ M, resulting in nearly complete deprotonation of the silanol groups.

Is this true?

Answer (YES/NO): NO